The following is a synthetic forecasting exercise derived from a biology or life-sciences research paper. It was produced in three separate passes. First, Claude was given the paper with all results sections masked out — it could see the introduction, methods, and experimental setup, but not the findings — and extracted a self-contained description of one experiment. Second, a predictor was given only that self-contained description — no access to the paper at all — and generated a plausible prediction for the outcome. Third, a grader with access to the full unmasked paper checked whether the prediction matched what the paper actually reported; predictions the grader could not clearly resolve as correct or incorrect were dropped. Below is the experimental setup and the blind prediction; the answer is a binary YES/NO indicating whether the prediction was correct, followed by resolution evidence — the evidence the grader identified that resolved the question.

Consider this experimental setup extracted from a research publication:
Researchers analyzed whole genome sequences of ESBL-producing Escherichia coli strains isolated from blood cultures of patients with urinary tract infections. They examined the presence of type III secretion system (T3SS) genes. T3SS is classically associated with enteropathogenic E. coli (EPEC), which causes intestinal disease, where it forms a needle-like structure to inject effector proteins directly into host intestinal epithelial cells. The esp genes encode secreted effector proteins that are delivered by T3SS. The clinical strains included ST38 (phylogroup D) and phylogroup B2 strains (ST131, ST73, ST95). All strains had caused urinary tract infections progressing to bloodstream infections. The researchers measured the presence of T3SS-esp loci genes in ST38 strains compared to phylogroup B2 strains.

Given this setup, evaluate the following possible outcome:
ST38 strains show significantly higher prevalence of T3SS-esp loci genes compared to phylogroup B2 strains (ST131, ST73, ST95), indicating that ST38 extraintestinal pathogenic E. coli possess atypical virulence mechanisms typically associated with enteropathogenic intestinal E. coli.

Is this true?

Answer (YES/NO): YES